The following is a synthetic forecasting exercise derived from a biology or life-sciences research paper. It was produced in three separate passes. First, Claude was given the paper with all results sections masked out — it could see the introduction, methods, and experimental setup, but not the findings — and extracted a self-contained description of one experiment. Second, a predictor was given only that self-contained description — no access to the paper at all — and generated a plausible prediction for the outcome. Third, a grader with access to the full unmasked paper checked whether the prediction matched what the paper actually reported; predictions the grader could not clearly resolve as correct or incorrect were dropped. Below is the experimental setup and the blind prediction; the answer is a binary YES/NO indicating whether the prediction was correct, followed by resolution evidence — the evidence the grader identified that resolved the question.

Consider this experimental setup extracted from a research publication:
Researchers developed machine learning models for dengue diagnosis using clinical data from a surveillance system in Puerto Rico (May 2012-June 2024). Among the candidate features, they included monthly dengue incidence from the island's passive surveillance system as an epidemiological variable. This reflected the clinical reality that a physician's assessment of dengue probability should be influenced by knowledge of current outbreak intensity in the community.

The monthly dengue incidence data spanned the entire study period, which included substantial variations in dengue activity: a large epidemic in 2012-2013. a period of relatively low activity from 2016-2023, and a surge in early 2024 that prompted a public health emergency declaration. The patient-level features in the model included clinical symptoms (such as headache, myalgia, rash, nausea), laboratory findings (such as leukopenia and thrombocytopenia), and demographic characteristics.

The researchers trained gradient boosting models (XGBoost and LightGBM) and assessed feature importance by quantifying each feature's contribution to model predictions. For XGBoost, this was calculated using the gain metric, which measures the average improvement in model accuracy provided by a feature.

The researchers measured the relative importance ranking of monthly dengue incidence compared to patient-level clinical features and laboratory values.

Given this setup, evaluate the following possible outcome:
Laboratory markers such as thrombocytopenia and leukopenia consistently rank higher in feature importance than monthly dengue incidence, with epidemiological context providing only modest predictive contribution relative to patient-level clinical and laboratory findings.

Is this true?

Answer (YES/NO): NO